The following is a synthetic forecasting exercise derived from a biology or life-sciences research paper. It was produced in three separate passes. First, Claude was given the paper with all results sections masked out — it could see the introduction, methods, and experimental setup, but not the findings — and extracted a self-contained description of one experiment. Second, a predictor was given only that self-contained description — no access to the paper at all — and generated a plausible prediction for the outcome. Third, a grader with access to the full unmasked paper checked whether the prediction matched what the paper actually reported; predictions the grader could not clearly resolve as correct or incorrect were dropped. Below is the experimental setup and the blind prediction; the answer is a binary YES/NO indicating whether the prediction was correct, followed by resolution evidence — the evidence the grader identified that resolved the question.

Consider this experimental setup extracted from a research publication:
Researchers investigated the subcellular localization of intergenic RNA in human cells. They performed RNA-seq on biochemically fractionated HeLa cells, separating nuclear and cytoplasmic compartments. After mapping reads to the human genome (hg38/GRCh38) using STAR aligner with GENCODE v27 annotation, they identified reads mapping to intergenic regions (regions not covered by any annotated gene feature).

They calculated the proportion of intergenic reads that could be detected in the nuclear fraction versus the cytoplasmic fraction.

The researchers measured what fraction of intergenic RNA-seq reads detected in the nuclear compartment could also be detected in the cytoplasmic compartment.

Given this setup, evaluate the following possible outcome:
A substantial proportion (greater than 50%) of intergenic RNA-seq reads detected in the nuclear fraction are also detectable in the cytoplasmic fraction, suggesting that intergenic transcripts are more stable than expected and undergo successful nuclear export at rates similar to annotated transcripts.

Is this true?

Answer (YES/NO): NO